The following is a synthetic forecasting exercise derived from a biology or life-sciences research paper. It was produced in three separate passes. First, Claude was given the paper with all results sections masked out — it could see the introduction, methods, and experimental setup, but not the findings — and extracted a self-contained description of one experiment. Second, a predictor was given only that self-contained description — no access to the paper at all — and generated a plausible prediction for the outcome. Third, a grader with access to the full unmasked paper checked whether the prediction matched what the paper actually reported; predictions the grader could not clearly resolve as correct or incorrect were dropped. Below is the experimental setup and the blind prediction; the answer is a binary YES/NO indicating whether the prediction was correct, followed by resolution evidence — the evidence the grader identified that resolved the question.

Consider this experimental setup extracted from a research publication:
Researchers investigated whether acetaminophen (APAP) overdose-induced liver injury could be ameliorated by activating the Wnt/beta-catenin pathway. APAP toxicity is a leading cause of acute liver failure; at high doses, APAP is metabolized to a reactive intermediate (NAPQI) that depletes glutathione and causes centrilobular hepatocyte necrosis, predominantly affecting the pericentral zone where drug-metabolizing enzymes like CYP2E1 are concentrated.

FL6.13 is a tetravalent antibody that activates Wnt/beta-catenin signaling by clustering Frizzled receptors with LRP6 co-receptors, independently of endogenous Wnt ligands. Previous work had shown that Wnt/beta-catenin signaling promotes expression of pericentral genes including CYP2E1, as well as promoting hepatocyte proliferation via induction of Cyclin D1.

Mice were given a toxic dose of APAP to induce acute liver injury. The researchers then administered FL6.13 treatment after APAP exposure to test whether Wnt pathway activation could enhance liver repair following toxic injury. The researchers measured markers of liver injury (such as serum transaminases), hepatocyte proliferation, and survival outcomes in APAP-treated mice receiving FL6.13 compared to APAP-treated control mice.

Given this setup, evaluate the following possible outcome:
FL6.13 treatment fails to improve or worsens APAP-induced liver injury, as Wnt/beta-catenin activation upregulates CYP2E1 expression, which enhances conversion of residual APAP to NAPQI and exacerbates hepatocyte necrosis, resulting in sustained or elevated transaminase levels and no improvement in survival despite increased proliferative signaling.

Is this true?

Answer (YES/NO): NO